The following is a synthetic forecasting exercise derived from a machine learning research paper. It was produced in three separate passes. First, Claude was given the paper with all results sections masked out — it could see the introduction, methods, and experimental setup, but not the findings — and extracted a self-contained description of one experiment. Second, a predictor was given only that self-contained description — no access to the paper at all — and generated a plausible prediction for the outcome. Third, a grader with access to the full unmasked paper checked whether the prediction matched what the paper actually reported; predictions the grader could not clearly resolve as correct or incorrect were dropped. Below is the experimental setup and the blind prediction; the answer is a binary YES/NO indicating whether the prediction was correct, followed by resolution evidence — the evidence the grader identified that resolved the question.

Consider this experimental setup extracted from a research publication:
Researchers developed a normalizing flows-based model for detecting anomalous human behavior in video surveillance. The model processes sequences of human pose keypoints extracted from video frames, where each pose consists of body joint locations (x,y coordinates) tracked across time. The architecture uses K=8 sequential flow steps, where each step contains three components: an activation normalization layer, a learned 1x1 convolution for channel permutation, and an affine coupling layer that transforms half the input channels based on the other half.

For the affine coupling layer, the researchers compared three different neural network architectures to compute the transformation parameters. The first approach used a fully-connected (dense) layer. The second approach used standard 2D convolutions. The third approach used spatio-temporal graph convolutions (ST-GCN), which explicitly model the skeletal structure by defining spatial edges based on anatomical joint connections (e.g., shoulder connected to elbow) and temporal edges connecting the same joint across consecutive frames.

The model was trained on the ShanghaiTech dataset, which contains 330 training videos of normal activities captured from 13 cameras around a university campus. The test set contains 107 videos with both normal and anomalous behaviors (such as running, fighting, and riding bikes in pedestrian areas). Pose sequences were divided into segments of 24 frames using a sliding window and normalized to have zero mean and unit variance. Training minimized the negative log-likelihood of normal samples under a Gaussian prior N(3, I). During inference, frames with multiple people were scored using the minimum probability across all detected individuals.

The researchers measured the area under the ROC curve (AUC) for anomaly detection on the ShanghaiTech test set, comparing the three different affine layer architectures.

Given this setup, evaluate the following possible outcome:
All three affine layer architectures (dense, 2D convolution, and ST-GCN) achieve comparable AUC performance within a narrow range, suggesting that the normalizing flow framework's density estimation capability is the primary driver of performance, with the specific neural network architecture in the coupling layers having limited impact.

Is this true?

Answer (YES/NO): NO